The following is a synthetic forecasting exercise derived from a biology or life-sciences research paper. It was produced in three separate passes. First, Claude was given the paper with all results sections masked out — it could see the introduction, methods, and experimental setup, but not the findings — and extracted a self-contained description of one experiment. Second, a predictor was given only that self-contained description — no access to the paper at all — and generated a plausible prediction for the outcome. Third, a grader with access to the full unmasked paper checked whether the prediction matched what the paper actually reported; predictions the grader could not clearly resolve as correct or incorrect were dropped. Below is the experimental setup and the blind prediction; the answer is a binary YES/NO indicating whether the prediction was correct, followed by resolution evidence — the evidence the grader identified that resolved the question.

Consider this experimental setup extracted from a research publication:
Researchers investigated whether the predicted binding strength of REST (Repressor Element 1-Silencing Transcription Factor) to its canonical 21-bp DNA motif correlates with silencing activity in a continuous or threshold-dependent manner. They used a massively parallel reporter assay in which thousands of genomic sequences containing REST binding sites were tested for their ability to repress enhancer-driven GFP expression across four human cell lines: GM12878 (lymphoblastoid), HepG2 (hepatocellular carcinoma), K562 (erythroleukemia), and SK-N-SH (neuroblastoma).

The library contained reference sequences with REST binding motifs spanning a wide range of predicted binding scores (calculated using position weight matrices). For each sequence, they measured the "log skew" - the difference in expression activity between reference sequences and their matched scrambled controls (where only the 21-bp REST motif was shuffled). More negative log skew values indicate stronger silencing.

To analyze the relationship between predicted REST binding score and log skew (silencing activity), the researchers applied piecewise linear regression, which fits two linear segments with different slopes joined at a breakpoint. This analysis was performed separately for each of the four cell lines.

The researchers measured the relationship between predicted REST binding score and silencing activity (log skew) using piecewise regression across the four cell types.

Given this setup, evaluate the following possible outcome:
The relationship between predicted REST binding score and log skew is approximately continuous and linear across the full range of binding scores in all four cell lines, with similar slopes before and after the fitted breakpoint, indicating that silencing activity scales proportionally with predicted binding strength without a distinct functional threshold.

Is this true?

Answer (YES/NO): NO